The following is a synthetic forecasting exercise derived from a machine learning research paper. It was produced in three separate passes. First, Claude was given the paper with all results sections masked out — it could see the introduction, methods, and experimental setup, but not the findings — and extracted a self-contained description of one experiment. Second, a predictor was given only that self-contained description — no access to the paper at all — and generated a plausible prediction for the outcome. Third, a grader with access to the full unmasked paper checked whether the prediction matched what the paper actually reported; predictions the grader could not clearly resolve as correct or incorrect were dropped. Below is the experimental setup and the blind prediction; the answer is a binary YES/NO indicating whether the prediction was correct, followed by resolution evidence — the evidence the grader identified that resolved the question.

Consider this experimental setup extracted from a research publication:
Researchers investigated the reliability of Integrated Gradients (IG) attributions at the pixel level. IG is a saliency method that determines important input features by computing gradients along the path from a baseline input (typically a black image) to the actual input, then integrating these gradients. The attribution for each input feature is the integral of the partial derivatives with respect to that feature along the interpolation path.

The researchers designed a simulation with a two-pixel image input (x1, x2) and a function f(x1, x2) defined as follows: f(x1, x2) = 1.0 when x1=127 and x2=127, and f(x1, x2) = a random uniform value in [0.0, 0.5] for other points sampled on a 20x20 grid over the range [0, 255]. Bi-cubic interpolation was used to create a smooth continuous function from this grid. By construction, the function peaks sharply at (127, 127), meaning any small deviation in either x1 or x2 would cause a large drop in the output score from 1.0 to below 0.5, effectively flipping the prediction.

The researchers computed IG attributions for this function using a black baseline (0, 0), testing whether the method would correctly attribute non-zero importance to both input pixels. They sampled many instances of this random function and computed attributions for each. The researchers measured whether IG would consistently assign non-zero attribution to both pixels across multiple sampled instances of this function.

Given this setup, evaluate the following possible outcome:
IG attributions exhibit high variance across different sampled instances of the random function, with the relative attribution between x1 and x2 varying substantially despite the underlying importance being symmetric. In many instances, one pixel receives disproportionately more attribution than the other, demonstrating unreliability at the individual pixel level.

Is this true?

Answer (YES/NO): YES